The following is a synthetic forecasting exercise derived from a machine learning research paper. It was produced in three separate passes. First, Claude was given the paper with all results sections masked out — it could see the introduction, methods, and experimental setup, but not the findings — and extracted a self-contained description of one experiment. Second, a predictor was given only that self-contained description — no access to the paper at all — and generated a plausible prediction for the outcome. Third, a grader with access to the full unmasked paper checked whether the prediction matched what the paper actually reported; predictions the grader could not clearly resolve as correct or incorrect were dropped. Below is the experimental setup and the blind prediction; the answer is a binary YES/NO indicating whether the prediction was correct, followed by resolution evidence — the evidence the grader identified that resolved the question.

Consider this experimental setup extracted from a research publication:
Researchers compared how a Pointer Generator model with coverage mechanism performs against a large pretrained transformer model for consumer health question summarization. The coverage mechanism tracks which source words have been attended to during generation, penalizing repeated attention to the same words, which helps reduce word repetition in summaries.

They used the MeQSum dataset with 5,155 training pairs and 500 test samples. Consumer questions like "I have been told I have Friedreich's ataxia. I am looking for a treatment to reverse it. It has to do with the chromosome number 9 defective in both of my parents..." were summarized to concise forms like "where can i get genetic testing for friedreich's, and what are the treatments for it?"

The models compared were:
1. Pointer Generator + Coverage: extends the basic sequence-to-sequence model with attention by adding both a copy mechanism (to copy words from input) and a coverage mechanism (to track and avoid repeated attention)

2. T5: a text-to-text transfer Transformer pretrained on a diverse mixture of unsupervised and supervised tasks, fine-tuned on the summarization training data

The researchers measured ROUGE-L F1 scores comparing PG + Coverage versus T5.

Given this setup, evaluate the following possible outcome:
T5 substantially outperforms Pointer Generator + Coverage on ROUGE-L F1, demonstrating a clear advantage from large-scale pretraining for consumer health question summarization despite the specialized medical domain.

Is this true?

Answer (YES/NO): NO